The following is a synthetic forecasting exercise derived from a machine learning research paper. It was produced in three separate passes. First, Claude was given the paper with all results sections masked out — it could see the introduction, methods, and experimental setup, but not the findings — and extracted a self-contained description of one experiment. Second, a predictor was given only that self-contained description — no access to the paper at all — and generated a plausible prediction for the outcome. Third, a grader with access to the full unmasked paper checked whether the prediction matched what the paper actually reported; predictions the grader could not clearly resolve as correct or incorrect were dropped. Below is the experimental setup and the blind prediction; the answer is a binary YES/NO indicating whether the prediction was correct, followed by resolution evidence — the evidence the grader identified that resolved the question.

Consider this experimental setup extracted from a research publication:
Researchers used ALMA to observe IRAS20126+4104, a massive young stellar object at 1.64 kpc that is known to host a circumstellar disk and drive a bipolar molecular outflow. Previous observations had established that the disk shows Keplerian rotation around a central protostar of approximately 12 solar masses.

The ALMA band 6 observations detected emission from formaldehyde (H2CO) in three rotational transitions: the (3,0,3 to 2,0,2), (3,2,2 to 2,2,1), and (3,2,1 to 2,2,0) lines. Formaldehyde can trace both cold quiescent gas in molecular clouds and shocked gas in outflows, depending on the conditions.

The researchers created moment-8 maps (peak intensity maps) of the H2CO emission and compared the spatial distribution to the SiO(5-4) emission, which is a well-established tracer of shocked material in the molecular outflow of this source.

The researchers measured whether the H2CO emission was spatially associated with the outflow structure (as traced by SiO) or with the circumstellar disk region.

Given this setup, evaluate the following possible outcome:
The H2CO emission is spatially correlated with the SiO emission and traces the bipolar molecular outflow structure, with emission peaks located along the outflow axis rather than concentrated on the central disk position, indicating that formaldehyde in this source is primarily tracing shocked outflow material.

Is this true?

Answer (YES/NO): NO